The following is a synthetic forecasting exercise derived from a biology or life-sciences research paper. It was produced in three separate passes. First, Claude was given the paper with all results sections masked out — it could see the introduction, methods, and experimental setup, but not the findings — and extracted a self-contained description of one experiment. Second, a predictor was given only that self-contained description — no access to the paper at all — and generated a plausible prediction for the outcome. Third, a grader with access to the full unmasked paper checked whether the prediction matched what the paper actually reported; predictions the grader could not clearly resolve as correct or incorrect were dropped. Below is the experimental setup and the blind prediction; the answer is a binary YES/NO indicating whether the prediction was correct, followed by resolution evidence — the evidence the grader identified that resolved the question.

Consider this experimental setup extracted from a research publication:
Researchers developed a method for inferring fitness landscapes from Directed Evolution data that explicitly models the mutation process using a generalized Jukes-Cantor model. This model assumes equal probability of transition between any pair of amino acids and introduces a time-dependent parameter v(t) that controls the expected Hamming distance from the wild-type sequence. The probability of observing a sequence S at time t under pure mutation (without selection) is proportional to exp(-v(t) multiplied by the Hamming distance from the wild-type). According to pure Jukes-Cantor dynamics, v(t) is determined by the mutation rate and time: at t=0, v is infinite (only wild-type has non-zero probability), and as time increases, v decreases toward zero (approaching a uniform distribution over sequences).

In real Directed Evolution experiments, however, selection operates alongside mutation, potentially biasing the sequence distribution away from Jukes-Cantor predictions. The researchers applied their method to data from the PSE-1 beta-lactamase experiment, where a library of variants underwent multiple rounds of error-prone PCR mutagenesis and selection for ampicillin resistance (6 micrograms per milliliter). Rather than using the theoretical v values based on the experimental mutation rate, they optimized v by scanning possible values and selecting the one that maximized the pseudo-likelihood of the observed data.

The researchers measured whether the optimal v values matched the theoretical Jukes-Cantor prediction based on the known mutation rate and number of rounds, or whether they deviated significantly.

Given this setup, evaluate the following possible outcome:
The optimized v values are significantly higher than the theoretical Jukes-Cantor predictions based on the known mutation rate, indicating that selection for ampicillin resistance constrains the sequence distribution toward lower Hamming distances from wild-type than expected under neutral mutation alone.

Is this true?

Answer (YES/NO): NO